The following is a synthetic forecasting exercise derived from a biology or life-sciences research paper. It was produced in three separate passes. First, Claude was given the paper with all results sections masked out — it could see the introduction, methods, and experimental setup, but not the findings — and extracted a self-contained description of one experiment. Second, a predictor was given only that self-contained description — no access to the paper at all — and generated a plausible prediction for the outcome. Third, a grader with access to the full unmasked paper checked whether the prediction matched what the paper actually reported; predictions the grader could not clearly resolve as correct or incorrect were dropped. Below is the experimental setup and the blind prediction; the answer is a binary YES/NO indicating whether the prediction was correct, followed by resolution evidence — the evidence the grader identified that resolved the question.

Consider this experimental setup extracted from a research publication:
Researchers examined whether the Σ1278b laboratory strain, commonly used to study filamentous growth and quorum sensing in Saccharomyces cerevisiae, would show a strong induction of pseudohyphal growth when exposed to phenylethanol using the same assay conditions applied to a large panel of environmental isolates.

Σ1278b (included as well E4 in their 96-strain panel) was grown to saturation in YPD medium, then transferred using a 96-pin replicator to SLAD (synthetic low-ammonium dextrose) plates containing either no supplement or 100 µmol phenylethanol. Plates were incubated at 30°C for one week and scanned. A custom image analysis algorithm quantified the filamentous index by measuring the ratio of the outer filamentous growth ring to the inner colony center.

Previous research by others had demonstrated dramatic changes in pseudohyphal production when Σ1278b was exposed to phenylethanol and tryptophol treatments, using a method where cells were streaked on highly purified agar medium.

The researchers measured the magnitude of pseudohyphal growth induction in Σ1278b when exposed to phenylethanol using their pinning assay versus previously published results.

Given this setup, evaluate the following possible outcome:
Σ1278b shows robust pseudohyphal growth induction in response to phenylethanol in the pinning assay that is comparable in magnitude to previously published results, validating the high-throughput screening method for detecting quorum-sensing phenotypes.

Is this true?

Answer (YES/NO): NO